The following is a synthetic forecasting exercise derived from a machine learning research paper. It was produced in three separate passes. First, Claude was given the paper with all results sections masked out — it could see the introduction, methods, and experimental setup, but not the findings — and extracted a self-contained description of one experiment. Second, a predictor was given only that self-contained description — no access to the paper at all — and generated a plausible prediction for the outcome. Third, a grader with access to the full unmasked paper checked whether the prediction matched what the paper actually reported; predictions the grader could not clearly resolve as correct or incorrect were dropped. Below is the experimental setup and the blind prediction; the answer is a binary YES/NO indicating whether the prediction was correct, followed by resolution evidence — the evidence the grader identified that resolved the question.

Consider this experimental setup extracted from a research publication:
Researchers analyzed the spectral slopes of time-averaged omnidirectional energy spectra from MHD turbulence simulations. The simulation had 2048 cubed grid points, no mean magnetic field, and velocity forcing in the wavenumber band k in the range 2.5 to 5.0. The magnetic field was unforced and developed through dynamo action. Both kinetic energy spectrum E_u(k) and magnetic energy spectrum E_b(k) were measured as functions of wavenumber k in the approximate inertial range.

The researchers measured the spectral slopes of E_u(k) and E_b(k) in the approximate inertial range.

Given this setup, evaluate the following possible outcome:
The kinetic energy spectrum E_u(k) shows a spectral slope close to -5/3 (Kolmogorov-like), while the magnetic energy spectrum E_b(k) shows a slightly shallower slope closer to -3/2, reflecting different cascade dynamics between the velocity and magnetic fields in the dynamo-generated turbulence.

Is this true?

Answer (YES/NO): NO